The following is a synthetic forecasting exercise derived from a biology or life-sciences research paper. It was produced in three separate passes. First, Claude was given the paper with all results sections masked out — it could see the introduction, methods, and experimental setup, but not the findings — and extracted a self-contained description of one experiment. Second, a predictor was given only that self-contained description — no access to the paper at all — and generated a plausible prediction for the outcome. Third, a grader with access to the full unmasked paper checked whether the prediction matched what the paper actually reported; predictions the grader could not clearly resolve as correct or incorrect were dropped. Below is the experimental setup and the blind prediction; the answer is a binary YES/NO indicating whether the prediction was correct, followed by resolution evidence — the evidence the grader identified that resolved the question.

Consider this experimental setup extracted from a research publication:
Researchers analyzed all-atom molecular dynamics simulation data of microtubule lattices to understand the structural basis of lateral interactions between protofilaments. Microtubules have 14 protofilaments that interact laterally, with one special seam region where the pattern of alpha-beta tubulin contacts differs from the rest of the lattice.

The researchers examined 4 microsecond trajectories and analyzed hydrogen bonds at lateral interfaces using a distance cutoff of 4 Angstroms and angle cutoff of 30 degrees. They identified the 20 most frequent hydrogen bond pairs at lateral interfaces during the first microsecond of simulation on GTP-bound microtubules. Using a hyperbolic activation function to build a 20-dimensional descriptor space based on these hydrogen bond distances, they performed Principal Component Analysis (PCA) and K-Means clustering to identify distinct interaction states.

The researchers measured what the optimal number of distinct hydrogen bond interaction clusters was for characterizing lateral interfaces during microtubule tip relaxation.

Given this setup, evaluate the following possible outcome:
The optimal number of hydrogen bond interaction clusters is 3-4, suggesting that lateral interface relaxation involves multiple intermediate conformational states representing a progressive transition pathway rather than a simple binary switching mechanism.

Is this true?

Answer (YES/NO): YES